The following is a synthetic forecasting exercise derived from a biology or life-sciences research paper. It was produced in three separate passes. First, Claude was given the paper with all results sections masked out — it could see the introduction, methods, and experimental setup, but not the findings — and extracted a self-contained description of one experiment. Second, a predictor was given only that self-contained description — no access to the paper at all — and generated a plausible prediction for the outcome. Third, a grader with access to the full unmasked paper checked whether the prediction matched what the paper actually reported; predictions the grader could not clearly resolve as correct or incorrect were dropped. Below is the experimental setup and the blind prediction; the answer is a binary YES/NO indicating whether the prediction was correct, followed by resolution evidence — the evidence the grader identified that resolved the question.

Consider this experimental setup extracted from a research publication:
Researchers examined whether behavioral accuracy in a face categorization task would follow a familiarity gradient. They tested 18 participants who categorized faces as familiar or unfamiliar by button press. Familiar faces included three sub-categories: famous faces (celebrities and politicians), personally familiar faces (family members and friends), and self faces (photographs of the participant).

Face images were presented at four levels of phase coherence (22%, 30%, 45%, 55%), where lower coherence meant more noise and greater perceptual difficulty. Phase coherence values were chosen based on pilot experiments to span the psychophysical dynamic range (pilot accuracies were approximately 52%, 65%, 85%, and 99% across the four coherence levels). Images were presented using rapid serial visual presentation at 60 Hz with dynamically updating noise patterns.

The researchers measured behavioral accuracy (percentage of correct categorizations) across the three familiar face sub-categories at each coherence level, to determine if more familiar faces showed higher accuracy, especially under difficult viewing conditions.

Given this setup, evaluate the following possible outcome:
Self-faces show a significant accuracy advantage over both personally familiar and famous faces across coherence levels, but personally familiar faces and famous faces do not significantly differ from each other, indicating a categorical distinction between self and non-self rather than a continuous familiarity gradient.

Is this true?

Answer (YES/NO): NO